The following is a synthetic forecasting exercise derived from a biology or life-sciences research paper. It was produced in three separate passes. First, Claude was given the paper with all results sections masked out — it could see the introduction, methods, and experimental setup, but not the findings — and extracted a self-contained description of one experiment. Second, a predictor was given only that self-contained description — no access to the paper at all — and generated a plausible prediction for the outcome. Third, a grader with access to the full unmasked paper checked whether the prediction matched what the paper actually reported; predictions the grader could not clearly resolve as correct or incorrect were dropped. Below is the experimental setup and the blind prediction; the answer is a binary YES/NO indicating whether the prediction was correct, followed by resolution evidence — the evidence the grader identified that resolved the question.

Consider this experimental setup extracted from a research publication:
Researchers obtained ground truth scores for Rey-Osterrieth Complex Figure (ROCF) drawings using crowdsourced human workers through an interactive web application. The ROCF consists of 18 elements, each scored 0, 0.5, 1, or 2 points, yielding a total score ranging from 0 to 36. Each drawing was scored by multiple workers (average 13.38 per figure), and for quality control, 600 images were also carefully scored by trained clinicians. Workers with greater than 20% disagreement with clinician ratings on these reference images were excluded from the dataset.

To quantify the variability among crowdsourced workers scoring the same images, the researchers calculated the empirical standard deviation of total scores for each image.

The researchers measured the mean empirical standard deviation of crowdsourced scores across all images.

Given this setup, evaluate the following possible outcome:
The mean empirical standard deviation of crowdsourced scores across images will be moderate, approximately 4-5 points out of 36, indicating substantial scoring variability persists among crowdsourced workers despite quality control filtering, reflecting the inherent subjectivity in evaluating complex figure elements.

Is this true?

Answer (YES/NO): NO